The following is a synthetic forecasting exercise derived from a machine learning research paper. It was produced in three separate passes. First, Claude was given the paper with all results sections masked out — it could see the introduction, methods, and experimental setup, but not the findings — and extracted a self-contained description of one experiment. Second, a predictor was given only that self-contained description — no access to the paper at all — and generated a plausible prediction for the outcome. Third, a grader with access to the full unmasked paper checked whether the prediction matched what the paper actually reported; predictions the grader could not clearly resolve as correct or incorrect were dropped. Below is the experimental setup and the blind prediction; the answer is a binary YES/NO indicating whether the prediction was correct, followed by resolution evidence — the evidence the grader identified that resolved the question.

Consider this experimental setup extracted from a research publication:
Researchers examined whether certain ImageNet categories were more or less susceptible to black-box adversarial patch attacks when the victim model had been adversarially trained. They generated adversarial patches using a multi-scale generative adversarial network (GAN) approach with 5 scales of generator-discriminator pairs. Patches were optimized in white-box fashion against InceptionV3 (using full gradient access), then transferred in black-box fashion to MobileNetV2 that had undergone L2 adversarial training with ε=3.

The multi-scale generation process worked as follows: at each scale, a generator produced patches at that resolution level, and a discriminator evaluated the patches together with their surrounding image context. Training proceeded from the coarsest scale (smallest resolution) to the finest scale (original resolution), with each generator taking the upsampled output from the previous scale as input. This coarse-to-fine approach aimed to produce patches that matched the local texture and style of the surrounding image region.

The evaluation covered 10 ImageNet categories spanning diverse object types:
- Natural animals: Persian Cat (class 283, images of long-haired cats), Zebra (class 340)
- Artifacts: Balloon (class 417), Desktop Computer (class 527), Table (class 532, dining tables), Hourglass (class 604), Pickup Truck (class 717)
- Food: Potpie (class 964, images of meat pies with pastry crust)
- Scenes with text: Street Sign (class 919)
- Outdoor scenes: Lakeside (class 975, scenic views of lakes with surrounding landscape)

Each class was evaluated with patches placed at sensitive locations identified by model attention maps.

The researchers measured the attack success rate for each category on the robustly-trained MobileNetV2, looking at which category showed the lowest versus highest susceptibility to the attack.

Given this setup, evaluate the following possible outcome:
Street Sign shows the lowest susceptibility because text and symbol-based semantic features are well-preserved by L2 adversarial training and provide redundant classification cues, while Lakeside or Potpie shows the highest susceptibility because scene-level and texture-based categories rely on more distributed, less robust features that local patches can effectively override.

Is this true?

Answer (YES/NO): NO